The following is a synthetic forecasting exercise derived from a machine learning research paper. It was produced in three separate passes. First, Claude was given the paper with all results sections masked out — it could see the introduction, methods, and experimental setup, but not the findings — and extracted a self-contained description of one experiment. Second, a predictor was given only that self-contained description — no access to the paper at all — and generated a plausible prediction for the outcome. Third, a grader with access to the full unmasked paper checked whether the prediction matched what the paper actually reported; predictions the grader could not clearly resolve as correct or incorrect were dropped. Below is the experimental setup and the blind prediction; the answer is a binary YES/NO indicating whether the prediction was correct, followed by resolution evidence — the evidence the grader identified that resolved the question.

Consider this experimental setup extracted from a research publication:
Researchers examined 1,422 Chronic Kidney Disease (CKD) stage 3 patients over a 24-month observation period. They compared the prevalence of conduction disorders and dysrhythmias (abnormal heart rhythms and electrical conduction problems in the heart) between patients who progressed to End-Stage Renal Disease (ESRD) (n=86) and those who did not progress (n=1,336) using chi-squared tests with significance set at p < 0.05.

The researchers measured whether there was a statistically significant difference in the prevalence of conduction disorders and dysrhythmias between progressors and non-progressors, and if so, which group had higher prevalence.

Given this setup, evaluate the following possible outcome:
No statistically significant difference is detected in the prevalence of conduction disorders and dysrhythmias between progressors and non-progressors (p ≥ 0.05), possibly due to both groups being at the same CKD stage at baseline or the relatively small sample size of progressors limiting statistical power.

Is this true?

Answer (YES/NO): NO